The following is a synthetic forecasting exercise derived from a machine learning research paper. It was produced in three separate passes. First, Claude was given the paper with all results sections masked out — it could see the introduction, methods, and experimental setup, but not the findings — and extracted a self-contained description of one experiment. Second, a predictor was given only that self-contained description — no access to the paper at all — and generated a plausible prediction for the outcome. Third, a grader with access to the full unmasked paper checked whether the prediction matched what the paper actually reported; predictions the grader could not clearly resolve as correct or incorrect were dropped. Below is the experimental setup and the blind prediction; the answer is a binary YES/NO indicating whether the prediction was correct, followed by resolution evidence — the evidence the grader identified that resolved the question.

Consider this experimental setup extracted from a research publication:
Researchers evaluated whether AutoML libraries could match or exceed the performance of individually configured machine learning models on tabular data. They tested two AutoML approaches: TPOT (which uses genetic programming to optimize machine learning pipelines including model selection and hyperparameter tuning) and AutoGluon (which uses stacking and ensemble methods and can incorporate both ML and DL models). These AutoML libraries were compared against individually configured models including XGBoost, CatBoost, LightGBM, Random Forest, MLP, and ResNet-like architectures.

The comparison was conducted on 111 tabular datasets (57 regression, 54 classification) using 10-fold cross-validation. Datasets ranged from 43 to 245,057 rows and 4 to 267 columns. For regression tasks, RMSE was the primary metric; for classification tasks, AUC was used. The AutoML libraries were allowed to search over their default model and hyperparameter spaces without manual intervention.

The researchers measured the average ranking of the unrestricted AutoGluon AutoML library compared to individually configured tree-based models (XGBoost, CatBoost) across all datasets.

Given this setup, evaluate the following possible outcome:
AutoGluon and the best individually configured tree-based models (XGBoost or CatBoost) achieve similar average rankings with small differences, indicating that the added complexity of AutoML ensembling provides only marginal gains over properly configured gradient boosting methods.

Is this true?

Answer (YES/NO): NO